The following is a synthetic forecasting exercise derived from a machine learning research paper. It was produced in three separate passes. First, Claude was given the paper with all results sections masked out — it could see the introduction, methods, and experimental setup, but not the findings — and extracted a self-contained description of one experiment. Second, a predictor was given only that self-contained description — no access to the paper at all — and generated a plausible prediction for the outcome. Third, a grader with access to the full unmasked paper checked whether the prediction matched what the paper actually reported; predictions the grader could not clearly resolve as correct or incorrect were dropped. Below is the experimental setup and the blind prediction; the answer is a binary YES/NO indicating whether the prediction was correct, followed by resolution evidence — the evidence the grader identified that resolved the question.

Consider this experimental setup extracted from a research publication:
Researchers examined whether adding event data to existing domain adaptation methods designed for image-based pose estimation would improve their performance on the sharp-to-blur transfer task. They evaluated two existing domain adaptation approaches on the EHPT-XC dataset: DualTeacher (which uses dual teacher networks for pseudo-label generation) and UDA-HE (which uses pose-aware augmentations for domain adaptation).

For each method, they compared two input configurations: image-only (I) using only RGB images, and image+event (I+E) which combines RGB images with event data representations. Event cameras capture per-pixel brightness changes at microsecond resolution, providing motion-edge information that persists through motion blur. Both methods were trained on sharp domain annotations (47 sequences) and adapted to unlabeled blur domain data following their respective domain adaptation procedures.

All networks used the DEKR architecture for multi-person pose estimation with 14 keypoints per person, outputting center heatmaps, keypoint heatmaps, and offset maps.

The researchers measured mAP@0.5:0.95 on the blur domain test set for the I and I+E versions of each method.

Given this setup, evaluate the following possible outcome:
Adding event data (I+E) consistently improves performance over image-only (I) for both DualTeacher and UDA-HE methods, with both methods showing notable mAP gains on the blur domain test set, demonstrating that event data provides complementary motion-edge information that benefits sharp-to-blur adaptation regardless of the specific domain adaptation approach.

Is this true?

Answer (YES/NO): YES